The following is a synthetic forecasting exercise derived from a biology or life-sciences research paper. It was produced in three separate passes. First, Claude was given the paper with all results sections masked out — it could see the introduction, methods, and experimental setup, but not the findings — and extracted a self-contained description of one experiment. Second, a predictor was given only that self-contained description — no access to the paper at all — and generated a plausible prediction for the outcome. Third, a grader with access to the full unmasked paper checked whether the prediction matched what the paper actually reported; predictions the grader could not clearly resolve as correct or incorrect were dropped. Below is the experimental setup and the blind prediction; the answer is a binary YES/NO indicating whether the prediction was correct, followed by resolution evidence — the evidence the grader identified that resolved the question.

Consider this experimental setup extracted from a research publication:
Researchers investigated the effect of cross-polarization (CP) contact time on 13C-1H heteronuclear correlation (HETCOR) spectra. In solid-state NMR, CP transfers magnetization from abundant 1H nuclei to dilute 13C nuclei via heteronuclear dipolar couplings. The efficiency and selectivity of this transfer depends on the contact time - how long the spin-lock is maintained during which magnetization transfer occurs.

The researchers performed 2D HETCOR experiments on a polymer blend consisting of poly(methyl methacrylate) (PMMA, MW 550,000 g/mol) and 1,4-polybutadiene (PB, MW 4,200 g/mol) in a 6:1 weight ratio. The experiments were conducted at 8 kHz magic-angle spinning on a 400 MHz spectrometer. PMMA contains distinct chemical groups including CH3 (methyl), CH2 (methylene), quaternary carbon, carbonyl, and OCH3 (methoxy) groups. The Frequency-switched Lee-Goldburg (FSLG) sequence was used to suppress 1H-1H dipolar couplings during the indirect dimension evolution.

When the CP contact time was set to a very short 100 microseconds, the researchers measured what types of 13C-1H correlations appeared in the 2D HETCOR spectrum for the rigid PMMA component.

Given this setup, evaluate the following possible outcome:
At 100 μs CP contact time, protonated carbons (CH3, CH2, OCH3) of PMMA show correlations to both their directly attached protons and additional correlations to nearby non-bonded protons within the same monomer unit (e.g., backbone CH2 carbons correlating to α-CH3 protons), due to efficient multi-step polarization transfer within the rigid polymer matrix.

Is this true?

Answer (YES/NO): NO